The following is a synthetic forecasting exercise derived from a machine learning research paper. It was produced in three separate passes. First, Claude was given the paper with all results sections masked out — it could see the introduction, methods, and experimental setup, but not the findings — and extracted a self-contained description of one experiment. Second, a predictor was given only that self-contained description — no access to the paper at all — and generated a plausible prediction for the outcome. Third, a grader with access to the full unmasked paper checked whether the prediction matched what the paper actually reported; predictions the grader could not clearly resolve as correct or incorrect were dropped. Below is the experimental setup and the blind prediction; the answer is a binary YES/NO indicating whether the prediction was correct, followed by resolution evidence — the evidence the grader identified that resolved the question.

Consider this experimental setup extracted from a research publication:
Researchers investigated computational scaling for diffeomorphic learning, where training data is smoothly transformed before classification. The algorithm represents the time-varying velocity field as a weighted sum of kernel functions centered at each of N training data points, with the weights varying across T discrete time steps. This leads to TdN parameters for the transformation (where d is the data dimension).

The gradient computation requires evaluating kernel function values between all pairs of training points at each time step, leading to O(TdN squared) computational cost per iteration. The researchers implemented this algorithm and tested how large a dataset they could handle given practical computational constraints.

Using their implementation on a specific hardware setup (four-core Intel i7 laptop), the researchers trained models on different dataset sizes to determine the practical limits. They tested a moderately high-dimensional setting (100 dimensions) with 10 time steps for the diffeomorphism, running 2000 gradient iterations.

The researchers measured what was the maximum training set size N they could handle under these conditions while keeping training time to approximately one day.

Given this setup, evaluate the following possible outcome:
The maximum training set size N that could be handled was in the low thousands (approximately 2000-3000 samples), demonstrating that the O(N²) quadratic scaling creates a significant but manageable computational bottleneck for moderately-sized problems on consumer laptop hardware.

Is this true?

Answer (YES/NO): YES